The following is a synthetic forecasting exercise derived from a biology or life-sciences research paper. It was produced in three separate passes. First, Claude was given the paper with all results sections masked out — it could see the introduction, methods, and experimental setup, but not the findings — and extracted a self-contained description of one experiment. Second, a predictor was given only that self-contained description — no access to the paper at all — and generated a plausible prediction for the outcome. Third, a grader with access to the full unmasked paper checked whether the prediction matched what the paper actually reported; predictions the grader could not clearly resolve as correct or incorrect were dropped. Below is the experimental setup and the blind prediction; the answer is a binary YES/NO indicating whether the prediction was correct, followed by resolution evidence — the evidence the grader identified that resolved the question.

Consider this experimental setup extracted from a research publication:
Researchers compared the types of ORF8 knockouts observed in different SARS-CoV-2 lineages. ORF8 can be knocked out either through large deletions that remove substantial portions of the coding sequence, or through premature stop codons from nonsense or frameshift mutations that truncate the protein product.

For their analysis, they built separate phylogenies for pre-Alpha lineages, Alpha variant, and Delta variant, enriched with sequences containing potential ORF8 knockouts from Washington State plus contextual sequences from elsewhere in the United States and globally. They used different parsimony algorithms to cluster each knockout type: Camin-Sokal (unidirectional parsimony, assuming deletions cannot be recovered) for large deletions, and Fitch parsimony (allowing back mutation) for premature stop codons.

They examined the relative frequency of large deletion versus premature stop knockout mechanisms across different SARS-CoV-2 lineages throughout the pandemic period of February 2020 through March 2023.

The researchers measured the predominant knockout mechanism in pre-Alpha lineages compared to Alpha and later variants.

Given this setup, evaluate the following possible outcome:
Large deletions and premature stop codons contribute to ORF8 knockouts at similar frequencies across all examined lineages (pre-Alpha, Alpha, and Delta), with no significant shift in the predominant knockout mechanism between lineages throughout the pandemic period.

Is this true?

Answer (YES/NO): NO